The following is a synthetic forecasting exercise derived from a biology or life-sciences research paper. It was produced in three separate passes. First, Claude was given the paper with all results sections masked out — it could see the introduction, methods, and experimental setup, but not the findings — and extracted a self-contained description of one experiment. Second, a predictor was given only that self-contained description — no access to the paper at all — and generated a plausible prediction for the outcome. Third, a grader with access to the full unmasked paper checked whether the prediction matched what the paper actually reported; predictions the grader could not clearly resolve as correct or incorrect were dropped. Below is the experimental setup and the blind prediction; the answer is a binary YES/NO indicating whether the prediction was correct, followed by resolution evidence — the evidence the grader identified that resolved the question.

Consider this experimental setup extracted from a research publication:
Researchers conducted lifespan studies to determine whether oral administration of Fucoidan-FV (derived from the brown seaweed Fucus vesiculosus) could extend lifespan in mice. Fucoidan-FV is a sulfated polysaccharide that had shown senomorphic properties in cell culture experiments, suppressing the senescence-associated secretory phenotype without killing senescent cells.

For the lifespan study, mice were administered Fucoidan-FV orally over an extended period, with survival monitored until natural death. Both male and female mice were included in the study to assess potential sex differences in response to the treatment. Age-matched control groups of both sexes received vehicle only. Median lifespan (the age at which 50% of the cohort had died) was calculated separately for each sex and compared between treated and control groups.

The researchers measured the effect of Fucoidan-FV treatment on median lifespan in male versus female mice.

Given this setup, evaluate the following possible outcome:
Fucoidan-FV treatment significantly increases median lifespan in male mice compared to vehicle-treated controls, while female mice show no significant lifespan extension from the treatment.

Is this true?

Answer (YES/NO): YES